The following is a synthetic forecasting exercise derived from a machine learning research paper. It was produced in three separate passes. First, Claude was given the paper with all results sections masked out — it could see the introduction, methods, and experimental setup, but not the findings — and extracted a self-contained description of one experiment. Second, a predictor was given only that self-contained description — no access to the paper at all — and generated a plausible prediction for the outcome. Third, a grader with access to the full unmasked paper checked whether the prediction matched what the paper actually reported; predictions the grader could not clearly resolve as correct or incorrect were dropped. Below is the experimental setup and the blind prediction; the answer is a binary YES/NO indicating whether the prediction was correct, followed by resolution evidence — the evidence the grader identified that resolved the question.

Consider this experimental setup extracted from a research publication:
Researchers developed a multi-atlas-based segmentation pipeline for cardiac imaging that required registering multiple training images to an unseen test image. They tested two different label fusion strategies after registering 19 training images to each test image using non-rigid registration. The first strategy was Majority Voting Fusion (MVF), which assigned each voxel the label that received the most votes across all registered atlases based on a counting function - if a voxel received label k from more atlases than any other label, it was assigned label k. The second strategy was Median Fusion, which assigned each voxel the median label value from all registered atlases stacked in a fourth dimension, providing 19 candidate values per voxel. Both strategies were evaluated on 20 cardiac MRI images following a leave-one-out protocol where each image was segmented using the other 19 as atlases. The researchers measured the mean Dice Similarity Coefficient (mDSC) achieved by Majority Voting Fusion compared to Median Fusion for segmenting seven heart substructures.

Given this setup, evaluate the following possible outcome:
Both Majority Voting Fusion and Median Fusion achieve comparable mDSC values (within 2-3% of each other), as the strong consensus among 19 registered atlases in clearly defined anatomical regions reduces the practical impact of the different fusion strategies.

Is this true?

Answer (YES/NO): NO